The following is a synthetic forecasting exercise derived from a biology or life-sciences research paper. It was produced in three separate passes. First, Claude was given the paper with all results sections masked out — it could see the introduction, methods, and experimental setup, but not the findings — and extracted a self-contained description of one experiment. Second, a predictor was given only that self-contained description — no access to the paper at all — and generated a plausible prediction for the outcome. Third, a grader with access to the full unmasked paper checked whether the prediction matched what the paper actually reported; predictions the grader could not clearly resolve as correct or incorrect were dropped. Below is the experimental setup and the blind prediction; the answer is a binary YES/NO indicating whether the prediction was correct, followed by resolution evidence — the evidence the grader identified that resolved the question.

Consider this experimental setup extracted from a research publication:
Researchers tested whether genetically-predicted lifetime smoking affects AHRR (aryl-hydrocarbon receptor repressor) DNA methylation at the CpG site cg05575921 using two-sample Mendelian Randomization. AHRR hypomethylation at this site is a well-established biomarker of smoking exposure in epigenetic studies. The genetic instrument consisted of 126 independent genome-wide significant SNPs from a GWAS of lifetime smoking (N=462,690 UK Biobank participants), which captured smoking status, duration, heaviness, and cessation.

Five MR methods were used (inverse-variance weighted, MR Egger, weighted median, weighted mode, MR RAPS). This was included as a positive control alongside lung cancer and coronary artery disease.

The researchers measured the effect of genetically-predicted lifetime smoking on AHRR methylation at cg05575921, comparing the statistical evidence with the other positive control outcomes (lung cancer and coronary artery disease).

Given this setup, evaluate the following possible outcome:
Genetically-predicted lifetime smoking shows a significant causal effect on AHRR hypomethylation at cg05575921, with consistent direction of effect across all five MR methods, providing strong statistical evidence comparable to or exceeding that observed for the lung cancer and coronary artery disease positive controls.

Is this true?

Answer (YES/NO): NO